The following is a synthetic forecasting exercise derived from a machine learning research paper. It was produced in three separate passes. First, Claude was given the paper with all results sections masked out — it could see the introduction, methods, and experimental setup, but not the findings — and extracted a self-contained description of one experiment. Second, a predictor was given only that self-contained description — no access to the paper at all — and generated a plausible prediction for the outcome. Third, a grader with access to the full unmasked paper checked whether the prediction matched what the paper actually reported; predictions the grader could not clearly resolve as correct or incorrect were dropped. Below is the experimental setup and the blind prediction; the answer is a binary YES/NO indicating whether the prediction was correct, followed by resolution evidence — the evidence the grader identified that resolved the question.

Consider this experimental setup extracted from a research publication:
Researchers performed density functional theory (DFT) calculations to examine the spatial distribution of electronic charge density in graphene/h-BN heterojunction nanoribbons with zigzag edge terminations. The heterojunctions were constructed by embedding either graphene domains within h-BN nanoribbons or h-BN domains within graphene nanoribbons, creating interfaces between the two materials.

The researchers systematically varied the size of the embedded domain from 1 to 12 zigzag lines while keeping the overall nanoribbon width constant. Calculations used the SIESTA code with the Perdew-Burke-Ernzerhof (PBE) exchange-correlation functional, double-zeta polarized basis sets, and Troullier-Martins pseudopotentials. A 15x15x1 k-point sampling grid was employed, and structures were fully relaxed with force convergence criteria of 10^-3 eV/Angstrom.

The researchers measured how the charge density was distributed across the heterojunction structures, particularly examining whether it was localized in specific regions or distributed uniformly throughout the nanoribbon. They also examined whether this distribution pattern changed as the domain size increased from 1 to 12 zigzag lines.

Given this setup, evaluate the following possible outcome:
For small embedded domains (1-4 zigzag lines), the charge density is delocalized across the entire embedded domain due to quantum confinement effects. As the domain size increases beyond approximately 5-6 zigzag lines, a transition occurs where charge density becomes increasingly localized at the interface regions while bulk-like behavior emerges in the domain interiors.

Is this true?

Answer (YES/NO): NO